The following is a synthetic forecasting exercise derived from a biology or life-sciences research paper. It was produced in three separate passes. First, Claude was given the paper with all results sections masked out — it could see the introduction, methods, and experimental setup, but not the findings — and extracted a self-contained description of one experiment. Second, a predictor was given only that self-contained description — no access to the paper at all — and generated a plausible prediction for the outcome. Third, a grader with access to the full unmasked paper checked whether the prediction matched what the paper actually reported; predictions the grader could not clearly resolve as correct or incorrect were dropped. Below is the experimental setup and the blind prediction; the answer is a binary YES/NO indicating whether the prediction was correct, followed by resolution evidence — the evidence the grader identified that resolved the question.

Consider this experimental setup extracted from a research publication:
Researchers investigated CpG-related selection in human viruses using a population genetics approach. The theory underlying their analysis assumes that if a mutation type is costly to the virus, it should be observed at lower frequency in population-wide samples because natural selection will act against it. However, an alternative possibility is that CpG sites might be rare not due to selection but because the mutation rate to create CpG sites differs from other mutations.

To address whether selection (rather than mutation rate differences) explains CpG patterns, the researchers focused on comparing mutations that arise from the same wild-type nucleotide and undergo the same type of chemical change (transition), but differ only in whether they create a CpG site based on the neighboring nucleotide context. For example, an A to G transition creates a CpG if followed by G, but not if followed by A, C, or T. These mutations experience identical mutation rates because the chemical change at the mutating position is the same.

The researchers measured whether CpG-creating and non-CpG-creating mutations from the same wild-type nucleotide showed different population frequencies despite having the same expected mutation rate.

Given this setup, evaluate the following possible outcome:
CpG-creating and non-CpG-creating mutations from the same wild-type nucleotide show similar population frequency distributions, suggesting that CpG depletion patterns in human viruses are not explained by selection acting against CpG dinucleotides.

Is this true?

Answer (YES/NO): NO